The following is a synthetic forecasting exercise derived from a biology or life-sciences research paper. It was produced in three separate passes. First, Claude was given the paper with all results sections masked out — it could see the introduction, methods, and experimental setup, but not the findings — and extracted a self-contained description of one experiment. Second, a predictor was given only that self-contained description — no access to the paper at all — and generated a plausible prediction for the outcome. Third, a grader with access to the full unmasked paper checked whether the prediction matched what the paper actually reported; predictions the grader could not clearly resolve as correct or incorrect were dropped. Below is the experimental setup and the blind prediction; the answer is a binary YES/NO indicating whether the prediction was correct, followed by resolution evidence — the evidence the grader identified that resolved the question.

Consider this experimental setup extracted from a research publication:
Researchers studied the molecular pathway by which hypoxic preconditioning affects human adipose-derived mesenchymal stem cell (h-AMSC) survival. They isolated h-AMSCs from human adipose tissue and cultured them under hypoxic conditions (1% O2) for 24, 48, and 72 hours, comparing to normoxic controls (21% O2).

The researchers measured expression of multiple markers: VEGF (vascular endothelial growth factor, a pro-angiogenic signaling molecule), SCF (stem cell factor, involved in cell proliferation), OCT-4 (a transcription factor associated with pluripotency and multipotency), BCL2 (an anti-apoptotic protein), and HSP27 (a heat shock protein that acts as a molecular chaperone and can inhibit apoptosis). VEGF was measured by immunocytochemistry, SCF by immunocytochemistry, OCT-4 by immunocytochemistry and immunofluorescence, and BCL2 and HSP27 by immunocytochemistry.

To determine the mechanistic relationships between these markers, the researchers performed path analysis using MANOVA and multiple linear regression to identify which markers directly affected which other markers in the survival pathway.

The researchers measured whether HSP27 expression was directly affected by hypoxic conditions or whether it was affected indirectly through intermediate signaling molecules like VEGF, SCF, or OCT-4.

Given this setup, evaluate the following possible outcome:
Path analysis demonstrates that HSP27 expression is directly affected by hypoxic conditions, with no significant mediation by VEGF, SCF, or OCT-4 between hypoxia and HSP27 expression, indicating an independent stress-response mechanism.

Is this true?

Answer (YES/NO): YES